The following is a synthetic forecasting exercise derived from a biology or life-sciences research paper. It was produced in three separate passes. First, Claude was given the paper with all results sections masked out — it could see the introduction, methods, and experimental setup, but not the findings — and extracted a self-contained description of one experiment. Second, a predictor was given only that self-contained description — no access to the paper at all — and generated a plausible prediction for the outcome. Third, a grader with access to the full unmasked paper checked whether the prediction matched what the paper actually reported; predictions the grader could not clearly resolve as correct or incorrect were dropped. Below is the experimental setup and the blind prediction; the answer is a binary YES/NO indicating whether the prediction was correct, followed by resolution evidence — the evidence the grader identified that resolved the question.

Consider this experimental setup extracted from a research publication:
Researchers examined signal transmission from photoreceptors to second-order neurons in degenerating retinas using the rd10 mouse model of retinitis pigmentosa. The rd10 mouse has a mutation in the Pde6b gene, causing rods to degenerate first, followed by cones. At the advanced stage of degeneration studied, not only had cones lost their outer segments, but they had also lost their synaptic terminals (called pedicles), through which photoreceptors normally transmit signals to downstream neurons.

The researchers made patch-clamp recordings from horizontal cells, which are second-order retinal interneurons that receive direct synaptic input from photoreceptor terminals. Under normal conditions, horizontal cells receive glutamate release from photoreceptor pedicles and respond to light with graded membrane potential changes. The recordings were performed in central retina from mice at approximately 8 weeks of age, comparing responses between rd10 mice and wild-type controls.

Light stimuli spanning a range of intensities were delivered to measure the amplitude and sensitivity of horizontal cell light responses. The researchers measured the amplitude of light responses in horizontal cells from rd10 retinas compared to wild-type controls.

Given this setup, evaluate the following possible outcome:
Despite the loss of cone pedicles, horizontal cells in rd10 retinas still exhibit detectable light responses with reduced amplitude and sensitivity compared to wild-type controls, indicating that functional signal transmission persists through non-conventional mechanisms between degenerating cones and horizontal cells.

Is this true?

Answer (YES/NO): YES